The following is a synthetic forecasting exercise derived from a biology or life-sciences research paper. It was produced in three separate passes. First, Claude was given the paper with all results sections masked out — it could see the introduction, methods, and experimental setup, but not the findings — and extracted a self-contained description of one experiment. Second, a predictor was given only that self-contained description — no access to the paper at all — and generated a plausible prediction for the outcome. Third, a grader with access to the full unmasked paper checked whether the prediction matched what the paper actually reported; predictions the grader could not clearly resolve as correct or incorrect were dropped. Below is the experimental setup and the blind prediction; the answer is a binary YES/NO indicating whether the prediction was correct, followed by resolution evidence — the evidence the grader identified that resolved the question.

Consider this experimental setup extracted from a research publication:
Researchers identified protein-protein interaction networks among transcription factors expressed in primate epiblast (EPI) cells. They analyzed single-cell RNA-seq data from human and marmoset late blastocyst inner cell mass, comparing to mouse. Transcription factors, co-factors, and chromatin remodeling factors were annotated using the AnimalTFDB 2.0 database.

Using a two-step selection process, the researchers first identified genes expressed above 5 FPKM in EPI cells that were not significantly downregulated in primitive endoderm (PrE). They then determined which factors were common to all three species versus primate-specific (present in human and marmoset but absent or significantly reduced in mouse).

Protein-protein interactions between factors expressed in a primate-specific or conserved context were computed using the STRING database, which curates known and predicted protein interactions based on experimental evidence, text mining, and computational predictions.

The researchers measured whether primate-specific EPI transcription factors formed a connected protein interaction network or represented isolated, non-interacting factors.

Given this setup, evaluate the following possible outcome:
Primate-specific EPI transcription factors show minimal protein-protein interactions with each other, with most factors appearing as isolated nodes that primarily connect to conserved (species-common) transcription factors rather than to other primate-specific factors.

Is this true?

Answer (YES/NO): NO